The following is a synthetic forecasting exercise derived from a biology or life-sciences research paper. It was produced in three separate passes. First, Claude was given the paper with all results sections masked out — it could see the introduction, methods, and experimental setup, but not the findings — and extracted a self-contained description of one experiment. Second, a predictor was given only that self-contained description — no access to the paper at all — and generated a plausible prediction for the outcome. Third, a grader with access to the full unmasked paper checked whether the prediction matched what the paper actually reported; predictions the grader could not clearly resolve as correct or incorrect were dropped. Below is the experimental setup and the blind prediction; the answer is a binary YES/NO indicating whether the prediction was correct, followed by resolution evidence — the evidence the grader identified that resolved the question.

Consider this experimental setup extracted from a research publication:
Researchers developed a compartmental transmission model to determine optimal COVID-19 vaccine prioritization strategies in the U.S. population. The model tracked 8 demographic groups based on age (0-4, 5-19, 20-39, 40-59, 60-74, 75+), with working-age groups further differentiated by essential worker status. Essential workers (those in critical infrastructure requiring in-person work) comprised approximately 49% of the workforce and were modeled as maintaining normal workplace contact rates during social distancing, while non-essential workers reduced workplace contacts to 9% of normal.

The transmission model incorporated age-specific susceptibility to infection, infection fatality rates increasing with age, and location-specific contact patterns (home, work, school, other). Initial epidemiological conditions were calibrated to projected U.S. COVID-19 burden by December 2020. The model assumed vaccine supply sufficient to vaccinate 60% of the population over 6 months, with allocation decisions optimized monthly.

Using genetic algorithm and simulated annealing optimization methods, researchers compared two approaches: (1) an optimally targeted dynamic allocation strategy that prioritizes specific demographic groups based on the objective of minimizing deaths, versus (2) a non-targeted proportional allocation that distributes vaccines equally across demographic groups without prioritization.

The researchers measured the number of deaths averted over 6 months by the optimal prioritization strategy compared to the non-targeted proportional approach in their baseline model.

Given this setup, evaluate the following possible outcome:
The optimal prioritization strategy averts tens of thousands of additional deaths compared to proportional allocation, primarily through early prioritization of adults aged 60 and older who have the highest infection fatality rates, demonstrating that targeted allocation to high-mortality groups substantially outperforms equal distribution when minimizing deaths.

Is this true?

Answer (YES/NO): NO